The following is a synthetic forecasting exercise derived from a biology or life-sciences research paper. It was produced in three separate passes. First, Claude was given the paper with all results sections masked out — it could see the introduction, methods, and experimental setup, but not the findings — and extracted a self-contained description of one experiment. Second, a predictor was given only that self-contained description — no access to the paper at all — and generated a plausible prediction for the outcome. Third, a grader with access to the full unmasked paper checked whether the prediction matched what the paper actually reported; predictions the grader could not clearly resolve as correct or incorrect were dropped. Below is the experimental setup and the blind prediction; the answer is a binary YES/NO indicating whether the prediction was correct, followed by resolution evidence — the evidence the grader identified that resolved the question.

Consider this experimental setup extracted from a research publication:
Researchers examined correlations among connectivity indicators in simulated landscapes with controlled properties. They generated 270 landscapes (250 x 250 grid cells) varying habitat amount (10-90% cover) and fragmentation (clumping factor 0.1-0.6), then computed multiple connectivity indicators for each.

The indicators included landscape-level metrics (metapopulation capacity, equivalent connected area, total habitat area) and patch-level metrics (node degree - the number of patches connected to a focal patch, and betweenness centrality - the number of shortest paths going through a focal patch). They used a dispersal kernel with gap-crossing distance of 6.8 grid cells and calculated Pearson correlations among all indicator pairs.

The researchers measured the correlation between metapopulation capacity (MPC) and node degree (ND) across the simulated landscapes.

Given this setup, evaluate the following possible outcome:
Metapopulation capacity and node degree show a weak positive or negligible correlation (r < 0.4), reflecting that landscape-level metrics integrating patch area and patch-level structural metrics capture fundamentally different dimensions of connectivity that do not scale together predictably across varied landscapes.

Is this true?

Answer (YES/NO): NO